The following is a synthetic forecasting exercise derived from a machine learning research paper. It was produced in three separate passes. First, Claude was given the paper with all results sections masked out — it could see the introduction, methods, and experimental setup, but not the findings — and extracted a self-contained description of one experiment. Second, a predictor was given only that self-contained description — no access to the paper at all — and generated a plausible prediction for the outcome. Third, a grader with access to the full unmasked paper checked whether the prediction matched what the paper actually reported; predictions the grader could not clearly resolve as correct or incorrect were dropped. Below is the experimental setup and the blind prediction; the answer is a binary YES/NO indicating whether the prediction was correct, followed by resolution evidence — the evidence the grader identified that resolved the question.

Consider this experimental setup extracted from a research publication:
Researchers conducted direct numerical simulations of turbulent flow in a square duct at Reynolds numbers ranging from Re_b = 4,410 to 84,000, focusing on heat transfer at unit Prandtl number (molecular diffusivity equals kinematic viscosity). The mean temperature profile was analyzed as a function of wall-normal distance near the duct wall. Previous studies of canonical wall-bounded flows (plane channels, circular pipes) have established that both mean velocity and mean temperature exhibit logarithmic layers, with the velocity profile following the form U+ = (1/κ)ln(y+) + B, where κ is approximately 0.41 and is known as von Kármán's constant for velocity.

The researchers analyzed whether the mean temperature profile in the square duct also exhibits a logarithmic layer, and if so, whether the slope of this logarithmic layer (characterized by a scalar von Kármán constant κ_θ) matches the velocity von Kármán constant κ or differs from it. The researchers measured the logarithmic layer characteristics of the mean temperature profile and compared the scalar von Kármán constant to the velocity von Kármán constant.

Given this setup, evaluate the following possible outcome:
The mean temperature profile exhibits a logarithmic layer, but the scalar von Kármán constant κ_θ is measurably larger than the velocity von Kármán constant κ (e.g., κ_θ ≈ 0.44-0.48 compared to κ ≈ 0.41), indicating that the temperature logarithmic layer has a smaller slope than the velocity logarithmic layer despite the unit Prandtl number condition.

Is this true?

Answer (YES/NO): YES